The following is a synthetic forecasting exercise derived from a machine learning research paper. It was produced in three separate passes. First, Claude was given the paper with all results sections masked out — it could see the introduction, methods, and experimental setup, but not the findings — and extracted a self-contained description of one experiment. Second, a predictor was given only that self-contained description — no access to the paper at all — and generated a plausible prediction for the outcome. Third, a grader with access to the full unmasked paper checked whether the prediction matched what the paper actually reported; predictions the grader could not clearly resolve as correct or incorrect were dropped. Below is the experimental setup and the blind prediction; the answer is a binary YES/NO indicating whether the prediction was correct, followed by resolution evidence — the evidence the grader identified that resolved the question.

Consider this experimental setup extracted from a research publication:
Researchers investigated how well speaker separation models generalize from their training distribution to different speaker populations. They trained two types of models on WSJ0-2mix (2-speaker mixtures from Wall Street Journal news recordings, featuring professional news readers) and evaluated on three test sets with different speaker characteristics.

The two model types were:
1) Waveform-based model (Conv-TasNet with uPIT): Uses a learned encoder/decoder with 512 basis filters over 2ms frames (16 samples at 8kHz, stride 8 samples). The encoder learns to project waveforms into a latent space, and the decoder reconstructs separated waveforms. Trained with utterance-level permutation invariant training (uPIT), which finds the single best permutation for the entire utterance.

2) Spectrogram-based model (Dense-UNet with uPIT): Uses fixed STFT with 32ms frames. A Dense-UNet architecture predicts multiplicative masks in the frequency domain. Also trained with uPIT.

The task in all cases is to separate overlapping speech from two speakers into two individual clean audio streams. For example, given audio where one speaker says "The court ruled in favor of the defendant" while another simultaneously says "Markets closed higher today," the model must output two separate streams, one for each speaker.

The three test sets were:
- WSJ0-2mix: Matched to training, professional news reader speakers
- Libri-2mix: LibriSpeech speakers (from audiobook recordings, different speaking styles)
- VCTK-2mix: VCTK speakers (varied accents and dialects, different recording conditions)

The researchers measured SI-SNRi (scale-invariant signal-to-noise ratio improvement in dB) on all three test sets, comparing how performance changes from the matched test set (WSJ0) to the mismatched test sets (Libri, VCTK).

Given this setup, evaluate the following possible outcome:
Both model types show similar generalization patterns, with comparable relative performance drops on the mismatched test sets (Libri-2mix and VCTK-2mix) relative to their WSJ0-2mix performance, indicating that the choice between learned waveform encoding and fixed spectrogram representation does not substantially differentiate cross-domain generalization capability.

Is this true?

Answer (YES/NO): NO